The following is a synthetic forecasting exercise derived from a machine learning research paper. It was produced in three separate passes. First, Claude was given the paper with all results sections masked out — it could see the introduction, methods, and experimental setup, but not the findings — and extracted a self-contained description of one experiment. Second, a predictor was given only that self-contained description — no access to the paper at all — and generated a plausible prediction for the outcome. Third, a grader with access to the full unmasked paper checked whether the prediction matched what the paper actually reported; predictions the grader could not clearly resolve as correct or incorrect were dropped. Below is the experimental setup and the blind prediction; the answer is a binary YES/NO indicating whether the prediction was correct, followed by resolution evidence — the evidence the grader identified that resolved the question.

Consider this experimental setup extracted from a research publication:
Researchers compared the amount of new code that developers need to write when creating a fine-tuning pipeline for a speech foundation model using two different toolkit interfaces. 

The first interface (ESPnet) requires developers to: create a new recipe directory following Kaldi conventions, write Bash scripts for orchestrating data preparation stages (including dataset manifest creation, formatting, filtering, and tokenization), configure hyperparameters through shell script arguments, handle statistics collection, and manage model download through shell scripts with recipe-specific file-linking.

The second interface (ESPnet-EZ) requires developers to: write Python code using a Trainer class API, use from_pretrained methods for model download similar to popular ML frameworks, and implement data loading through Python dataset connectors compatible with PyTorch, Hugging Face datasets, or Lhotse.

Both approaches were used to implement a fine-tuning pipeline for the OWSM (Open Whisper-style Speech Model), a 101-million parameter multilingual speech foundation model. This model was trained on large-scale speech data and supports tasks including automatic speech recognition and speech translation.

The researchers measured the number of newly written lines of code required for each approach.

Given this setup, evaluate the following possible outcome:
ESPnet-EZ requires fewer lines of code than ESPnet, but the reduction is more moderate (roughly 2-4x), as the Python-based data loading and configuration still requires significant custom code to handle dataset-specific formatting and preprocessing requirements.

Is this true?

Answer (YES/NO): YES